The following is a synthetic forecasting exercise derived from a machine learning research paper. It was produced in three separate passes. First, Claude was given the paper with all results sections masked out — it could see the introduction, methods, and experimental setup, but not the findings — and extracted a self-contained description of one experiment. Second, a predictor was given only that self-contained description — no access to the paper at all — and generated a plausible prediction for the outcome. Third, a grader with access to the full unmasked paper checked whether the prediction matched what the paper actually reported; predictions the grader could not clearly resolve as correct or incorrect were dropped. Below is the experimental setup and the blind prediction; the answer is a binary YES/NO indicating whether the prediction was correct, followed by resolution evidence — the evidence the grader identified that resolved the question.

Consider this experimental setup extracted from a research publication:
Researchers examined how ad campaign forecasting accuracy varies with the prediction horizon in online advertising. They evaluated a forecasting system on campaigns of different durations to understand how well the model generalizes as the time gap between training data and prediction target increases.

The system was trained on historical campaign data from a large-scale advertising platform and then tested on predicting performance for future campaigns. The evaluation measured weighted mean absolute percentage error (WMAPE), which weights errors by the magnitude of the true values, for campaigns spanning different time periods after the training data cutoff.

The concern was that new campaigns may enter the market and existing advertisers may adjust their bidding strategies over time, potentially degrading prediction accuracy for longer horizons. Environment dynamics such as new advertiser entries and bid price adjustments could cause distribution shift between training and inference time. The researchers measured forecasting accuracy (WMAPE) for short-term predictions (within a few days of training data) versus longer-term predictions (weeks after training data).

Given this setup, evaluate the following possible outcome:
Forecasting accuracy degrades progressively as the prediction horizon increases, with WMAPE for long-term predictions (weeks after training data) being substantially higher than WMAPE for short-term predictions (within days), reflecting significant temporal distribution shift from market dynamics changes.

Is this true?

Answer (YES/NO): YES